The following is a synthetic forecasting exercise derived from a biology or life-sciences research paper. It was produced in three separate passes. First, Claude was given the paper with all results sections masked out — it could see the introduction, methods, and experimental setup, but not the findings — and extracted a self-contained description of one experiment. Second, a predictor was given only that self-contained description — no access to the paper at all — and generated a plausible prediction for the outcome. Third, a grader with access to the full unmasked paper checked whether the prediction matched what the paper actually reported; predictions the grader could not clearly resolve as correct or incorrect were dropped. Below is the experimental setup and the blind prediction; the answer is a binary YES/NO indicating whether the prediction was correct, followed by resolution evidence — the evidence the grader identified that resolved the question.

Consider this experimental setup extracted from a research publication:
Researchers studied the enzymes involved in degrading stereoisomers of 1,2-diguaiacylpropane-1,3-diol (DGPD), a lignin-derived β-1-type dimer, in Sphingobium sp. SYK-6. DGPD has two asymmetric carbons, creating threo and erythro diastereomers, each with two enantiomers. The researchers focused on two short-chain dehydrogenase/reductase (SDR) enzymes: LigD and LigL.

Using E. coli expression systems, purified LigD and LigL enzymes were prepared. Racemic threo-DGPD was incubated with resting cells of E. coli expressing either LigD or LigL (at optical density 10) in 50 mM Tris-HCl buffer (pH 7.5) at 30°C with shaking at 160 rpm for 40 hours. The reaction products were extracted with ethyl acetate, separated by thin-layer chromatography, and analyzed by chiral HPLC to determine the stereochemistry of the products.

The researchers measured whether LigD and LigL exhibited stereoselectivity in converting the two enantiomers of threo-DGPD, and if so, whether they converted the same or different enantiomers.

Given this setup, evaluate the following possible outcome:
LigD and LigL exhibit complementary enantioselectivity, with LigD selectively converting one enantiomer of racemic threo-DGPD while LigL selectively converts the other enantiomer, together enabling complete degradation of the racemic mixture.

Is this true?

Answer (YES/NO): YES